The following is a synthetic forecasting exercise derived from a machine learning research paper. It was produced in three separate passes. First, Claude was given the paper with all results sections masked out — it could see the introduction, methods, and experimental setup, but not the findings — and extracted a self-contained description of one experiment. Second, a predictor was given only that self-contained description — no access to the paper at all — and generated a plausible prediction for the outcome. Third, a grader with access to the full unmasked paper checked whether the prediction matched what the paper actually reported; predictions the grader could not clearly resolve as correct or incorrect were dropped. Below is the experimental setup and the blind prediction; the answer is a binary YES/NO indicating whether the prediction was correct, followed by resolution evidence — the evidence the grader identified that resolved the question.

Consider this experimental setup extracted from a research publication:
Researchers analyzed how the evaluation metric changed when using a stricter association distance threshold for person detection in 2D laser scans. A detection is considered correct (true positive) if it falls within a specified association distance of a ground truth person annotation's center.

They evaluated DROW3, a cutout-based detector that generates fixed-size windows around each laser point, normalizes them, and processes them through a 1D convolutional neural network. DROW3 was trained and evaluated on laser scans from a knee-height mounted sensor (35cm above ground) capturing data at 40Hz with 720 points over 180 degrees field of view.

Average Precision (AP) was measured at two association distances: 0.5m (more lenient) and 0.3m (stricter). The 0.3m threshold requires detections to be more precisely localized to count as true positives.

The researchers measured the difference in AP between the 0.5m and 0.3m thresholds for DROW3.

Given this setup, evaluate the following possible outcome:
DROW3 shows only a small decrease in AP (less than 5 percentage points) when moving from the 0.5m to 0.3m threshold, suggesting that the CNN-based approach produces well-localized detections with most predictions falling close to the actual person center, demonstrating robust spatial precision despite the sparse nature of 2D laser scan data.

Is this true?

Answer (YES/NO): YES